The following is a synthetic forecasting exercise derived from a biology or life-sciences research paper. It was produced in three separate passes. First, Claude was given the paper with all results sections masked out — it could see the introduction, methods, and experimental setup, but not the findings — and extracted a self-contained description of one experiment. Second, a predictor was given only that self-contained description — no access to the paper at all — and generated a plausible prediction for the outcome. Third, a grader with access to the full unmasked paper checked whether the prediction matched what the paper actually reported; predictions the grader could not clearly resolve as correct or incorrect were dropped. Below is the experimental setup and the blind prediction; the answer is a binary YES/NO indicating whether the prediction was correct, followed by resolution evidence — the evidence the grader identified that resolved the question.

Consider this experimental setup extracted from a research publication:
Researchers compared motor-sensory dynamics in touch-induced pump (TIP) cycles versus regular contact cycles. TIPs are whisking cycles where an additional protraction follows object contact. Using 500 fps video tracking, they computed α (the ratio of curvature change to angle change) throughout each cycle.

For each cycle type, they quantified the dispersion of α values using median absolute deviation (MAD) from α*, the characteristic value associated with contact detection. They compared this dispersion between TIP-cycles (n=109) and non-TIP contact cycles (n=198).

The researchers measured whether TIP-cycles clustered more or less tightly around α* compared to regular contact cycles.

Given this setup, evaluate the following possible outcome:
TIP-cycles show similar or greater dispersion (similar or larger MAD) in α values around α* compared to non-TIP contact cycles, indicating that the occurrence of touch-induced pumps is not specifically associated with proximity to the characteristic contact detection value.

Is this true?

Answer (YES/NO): NO